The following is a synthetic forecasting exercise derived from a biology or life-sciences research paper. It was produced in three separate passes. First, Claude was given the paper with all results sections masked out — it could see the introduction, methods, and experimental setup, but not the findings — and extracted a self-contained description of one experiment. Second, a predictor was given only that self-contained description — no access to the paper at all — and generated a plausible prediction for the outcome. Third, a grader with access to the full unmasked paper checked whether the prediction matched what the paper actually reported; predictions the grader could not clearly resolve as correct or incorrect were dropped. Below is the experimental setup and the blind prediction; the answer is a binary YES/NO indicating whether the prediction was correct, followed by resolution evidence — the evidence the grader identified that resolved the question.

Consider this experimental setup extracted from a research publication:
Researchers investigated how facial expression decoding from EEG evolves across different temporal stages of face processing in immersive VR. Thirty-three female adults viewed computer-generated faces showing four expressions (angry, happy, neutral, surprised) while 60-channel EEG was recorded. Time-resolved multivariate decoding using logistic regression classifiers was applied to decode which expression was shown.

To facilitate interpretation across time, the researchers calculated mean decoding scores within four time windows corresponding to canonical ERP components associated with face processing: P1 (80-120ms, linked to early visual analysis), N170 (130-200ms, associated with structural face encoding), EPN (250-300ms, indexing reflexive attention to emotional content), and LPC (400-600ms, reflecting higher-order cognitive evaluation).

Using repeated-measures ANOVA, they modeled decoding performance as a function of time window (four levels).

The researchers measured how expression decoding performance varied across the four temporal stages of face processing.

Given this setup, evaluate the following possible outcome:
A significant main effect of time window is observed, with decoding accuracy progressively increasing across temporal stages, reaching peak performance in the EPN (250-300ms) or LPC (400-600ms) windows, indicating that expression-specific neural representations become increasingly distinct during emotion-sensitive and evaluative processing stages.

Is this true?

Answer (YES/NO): NO